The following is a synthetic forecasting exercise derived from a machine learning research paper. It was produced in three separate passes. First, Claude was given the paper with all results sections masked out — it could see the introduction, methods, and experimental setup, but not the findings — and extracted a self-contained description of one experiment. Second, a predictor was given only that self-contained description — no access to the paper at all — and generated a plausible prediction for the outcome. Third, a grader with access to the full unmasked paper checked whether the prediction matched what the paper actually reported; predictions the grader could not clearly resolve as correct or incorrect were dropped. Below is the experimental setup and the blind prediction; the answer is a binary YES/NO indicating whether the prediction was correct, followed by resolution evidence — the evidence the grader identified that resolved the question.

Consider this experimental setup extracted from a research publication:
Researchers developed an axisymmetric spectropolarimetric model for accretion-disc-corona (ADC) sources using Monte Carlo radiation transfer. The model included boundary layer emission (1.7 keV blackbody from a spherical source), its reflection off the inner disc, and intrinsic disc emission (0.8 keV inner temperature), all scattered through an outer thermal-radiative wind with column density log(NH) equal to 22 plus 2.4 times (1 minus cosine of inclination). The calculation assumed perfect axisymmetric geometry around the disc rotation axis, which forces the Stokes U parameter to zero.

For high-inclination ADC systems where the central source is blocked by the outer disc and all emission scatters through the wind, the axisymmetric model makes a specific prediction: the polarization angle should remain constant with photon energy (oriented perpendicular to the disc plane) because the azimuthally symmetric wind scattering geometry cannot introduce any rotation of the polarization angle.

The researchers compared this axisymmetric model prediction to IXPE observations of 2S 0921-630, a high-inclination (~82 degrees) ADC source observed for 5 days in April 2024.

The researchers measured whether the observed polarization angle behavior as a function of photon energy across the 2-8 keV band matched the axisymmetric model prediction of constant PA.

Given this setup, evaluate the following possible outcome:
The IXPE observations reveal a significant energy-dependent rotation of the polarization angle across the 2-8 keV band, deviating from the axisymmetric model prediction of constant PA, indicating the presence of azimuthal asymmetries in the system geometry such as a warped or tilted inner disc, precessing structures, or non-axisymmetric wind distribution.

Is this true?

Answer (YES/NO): YES